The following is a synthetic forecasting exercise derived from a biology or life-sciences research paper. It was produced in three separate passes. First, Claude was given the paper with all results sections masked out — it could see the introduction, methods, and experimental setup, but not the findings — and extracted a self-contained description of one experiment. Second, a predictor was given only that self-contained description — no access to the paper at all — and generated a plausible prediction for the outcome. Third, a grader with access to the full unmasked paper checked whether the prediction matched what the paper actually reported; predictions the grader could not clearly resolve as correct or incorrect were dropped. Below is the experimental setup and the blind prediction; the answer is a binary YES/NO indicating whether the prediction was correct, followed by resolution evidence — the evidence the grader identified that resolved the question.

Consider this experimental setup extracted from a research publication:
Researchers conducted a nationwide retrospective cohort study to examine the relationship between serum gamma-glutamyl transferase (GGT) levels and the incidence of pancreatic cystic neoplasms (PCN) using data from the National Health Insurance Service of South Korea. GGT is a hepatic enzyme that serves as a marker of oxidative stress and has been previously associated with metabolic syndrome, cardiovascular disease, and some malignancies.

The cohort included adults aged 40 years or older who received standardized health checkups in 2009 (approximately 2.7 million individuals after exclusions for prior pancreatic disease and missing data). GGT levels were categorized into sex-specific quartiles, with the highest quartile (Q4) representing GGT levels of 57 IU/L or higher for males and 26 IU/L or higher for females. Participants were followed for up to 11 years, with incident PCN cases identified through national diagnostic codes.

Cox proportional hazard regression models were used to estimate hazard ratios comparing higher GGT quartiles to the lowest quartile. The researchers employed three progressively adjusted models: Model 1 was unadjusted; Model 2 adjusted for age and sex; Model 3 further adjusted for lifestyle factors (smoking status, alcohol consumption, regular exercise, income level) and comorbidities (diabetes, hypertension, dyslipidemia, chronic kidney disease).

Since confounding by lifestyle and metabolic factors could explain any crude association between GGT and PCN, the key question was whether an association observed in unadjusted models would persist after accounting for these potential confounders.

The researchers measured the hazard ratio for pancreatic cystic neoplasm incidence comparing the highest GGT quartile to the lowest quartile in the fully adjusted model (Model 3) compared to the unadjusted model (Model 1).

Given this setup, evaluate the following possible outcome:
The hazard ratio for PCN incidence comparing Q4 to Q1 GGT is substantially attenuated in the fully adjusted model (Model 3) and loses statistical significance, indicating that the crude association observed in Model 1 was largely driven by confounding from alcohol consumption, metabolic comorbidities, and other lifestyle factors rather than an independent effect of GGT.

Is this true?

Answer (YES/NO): NO